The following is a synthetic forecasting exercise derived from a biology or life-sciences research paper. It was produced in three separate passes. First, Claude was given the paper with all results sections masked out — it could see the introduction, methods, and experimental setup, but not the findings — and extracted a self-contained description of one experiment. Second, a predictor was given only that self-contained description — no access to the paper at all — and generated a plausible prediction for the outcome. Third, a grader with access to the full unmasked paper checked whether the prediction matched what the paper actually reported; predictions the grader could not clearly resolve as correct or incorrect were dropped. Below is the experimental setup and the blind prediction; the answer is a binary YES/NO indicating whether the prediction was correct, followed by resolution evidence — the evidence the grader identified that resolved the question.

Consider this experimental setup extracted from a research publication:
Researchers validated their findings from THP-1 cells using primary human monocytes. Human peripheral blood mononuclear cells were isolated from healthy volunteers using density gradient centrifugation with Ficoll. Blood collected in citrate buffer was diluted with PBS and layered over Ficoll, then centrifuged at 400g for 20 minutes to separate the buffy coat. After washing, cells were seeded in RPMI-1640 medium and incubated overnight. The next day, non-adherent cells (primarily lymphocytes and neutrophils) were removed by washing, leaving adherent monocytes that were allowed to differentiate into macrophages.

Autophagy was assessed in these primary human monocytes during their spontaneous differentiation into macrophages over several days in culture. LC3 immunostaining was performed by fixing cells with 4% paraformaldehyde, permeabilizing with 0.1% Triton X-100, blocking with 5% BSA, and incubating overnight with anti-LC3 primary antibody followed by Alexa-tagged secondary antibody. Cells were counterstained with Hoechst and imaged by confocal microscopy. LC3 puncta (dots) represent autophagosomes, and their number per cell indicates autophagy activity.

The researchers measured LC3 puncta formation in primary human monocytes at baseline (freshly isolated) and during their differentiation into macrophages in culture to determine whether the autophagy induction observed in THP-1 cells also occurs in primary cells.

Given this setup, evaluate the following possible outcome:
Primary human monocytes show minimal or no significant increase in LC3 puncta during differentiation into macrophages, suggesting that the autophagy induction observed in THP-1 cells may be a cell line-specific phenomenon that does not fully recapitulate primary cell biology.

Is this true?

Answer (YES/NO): NO